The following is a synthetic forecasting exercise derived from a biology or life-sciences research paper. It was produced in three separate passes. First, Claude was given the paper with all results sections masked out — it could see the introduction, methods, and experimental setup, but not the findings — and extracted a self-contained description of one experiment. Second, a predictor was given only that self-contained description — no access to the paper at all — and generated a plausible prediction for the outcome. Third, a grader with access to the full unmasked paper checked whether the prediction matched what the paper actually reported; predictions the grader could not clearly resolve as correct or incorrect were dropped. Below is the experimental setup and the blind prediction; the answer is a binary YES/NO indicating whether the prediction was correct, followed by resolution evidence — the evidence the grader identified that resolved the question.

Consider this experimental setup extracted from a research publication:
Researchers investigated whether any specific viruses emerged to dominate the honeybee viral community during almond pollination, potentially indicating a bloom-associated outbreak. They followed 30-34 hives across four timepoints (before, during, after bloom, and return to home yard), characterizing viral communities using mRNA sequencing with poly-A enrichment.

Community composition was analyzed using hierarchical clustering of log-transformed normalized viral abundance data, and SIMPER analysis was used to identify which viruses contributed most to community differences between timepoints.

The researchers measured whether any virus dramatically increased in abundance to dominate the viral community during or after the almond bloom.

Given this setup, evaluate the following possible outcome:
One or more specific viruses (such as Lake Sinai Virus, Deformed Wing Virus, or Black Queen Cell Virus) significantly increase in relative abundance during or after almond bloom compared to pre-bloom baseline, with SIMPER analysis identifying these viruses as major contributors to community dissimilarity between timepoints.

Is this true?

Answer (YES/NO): NO